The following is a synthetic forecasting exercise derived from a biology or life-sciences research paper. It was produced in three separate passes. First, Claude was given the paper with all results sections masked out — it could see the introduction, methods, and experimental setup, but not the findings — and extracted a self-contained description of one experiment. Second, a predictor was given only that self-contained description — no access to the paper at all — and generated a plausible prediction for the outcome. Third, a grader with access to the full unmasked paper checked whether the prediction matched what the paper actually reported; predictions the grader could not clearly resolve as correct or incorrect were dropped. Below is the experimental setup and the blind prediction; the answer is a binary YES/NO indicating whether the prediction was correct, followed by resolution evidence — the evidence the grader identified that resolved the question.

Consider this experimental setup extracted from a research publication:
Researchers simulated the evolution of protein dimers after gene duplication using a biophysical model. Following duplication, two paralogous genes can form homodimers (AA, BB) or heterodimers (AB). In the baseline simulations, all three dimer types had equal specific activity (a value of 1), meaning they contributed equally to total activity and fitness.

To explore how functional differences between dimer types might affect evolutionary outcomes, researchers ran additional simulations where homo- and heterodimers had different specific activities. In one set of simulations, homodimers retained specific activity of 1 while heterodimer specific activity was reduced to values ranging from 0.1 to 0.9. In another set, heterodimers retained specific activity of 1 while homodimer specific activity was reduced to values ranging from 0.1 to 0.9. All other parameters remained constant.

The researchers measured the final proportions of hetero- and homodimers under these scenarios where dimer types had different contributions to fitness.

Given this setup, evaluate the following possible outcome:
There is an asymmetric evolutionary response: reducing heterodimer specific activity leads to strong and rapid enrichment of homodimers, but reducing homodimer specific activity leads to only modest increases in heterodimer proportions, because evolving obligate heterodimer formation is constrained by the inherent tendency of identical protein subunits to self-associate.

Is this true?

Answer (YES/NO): NO